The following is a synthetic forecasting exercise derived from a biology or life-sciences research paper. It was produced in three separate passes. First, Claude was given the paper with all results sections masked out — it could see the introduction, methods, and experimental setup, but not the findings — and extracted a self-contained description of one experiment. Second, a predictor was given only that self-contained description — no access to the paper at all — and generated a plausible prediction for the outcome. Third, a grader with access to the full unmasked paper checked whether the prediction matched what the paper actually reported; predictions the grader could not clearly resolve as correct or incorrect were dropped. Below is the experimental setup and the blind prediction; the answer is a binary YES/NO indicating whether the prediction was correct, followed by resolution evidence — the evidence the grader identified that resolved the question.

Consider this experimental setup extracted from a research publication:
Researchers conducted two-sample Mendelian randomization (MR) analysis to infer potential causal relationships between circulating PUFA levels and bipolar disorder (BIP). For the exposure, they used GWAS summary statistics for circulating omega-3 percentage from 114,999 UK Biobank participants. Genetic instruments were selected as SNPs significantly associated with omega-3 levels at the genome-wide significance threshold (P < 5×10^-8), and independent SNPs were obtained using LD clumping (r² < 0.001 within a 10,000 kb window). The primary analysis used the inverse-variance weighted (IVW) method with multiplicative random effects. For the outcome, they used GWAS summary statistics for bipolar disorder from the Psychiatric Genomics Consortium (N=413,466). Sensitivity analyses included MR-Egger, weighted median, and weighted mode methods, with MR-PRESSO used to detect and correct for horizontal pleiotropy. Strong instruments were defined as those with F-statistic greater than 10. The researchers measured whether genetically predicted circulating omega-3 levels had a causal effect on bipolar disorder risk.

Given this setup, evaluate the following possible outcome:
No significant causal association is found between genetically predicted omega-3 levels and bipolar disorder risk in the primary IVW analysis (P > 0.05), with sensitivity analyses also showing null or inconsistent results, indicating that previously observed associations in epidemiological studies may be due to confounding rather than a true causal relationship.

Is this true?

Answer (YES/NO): NO